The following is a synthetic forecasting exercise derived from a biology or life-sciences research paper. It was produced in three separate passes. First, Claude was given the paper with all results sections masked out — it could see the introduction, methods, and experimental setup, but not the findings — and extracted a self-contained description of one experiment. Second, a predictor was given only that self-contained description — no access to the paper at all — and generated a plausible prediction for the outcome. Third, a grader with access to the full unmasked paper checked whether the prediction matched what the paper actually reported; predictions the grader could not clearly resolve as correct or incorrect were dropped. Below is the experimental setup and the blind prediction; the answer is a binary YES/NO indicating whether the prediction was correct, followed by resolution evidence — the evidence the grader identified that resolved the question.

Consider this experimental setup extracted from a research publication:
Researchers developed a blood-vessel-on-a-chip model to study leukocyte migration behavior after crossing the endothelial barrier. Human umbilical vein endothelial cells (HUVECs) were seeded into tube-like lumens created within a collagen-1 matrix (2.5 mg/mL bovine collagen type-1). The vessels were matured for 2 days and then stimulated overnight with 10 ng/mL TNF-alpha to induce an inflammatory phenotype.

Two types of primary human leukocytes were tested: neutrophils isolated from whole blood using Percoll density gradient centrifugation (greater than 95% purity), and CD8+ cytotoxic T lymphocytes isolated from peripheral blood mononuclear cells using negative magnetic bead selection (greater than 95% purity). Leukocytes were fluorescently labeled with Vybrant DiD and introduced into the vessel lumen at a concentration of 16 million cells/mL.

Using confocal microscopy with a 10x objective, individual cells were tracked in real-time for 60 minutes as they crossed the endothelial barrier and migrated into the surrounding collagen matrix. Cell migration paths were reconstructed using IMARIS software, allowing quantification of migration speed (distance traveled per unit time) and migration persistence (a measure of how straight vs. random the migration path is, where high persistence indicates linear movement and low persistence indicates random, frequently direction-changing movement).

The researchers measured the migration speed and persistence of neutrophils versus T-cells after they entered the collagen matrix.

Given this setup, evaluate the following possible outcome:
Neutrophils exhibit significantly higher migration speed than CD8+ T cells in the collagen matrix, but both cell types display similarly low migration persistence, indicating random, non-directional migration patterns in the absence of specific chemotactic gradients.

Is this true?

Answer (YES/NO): NO